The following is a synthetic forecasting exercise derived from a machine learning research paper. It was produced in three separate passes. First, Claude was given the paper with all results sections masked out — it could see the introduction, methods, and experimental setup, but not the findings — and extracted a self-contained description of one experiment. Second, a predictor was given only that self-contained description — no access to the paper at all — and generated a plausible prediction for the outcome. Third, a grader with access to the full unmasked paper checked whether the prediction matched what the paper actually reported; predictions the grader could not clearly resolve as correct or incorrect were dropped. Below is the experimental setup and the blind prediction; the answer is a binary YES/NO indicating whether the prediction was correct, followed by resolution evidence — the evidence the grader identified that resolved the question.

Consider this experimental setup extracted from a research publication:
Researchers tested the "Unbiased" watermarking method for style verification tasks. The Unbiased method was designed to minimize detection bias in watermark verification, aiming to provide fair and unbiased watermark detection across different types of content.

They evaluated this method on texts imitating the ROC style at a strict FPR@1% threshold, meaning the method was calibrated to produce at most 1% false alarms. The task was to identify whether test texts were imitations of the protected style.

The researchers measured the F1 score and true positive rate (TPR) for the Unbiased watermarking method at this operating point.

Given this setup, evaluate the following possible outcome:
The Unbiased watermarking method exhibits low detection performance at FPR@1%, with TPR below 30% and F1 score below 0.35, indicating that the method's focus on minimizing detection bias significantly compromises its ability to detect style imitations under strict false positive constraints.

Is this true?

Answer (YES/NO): YES